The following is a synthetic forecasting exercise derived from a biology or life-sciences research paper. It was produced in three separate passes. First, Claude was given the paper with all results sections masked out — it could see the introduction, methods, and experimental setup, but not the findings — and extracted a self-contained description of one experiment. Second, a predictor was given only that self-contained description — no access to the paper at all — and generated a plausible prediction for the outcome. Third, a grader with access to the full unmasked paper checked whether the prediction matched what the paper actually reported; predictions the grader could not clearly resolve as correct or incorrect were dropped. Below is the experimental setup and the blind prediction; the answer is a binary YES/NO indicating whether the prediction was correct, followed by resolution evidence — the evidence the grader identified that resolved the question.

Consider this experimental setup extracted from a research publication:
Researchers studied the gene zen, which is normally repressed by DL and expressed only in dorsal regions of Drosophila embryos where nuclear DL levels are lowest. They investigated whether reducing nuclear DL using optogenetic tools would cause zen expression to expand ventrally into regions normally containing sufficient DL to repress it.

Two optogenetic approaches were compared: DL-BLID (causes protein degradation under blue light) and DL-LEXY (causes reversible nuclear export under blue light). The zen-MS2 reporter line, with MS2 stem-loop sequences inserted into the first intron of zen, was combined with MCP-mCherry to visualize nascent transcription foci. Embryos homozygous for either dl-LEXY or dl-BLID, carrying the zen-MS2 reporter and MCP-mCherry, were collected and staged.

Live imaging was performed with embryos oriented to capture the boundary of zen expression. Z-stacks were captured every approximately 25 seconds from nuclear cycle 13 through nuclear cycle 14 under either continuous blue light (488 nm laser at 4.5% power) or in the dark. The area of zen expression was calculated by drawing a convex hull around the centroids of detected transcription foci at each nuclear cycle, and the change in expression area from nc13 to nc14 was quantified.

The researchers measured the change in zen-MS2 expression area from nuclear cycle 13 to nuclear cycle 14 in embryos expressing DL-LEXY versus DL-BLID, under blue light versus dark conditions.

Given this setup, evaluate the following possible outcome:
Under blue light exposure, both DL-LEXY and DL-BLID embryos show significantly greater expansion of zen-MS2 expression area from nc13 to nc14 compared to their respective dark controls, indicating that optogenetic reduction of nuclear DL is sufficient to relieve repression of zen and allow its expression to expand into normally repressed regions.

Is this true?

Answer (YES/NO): NO